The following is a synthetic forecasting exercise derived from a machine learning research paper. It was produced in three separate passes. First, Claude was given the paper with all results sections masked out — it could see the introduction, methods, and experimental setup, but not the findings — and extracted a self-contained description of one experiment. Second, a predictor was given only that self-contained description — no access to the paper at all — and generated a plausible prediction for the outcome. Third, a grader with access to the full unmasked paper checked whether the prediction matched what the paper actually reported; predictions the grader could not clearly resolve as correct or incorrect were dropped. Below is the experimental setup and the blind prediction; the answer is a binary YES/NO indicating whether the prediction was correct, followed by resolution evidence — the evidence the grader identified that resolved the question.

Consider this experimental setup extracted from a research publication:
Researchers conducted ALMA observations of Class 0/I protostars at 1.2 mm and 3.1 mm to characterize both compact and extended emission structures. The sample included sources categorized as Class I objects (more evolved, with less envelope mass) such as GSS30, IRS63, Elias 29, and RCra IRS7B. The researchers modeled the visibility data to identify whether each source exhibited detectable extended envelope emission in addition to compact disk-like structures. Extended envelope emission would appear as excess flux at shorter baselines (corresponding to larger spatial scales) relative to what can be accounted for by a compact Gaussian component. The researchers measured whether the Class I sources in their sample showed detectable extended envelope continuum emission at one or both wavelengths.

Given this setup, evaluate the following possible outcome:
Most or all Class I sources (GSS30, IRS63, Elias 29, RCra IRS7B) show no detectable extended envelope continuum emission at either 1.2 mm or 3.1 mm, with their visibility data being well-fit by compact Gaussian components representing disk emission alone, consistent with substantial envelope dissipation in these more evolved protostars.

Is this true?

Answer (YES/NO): NO